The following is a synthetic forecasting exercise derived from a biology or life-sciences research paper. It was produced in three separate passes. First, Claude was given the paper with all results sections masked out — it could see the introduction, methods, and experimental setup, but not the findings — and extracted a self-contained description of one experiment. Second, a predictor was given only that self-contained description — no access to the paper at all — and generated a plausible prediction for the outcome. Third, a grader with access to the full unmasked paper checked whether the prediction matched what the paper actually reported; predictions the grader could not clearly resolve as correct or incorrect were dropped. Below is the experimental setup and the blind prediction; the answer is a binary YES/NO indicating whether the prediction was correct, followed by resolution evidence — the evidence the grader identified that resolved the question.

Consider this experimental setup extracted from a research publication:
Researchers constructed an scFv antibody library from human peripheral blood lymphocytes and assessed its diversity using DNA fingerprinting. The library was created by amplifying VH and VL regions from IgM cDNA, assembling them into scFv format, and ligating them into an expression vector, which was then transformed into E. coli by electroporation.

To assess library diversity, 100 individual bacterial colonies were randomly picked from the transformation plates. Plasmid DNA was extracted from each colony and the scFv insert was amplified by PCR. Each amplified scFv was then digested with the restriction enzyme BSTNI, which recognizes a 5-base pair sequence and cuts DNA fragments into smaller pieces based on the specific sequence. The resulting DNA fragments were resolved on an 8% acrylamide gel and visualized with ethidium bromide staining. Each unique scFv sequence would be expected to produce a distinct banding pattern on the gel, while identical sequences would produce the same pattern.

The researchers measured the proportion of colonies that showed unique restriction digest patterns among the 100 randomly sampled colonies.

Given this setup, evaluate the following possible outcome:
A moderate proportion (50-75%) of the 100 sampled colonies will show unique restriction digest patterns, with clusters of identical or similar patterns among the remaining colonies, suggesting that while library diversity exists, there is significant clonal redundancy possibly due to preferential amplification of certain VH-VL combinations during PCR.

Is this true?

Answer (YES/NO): NO